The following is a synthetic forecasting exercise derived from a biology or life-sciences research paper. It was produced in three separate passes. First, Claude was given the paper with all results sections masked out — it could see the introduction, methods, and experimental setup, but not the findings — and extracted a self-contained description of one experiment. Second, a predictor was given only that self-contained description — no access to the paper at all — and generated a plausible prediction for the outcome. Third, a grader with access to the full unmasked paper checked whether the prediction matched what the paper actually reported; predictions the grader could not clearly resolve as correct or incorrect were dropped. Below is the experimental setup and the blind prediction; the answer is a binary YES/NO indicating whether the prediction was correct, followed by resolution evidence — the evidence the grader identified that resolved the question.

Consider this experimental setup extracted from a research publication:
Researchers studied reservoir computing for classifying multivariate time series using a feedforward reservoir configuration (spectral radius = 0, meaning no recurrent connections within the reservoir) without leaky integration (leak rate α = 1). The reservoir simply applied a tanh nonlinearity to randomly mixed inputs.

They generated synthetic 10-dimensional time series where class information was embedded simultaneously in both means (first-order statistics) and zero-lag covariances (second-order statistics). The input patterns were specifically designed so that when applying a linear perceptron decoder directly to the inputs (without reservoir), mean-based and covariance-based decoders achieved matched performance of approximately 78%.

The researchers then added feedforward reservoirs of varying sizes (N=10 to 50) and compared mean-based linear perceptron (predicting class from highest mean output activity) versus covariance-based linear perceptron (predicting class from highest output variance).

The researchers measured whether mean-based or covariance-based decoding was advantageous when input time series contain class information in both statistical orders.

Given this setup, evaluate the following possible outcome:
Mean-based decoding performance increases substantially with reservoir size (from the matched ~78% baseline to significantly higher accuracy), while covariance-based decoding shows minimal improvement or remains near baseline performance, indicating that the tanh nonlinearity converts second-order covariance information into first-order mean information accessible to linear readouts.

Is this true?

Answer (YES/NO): NO